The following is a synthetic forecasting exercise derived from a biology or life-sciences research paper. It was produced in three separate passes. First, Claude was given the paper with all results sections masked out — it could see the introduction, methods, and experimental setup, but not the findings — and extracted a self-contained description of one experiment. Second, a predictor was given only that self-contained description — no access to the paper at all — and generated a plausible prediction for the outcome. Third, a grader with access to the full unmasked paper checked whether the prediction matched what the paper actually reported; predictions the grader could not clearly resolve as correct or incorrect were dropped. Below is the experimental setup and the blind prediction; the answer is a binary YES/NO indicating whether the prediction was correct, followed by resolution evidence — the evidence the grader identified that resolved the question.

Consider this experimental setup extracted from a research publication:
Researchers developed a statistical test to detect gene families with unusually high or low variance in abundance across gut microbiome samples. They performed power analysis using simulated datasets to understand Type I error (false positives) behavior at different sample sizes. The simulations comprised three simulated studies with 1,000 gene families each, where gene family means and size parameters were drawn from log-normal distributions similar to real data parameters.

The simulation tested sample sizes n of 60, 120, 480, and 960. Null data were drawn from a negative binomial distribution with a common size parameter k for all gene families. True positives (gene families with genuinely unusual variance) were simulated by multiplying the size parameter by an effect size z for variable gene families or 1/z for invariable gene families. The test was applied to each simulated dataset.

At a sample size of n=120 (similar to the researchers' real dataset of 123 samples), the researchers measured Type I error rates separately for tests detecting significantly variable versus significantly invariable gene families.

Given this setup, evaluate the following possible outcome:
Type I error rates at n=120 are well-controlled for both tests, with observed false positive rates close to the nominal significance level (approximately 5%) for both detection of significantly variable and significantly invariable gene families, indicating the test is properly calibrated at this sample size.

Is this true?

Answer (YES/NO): NO